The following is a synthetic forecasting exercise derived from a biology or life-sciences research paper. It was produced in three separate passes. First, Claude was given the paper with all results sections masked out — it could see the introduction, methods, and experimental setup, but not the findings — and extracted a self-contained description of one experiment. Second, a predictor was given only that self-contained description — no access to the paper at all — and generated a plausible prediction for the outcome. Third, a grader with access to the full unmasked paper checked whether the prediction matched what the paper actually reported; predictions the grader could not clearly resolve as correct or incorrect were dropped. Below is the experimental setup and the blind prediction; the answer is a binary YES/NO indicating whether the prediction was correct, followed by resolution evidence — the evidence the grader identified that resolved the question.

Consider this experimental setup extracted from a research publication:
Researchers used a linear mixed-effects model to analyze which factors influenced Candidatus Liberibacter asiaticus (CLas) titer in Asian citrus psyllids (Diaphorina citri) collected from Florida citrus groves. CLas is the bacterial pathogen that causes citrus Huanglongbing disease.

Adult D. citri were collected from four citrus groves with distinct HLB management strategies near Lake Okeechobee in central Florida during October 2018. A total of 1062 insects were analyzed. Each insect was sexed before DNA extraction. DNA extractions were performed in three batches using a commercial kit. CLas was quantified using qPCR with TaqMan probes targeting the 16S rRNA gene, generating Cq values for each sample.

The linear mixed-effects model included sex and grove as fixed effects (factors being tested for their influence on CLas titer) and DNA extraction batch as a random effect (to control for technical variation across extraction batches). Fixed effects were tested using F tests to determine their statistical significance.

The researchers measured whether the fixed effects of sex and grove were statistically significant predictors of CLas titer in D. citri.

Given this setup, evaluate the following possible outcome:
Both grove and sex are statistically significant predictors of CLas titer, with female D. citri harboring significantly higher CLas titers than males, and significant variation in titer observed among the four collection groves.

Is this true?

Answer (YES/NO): NO